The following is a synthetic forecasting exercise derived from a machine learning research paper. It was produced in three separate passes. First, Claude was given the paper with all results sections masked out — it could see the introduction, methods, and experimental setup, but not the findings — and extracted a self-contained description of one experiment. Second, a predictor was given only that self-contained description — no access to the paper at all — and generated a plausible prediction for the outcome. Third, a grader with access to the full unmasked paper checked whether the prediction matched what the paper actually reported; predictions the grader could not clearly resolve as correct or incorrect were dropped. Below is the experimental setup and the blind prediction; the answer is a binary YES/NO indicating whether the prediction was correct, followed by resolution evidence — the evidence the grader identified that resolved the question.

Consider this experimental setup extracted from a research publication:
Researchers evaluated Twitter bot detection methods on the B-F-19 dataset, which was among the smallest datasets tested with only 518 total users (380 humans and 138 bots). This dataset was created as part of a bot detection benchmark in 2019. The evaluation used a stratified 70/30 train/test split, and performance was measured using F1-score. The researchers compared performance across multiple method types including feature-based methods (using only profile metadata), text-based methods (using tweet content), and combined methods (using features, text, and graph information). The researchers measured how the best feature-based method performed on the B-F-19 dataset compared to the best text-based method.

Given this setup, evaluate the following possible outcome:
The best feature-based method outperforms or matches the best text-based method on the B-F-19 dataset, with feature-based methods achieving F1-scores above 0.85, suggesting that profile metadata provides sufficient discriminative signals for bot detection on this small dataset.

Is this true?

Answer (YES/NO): NO